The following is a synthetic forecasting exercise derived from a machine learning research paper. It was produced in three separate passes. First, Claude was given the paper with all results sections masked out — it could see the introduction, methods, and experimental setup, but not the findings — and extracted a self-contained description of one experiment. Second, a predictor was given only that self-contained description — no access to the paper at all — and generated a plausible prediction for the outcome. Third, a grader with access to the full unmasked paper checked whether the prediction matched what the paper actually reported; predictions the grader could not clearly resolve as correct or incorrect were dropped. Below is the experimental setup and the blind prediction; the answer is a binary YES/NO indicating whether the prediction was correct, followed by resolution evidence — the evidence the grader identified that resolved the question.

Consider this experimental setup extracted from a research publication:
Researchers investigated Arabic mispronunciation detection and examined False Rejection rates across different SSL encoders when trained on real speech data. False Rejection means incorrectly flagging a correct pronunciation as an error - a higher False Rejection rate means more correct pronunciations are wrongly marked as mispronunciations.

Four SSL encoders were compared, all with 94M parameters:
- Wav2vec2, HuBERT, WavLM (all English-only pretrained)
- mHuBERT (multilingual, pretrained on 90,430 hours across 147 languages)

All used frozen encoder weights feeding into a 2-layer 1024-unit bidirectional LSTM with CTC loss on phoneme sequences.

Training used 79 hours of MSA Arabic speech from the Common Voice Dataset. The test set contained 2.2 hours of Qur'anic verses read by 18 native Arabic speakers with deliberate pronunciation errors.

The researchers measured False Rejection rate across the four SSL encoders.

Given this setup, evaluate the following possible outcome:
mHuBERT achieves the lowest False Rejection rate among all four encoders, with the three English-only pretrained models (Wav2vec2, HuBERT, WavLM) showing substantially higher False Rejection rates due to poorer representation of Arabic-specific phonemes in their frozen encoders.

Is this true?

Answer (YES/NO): YES